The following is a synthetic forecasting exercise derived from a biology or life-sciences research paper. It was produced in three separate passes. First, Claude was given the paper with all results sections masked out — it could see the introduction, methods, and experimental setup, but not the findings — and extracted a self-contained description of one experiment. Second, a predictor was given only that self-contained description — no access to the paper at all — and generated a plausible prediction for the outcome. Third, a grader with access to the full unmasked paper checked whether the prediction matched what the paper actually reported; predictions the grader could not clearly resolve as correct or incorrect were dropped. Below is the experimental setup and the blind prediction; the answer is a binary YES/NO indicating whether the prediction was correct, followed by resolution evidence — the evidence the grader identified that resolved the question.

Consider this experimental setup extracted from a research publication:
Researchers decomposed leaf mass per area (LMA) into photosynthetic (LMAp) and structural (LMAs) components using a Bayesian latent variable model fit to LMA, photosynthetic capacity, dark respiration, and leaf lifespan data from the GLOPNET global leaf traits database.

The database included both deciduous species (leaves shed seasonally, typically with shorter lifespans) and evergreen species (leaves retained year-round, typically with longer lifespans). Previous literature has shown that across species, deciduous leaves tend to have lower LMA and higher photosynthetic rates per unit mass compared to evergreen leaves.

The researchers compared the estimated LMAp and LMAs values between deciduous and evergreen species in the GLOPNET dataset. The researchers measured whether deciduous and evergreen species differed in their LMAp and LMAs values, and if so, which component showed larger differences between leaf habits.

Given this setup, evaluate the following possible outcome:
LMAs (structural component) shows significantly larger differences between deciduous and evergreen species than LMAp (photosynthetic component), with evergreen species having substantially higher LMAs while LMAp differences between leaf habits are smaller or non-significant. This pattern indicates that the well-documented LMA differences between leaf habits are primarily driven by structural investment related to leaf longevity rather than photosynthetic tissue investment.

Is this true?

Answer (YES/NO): YES